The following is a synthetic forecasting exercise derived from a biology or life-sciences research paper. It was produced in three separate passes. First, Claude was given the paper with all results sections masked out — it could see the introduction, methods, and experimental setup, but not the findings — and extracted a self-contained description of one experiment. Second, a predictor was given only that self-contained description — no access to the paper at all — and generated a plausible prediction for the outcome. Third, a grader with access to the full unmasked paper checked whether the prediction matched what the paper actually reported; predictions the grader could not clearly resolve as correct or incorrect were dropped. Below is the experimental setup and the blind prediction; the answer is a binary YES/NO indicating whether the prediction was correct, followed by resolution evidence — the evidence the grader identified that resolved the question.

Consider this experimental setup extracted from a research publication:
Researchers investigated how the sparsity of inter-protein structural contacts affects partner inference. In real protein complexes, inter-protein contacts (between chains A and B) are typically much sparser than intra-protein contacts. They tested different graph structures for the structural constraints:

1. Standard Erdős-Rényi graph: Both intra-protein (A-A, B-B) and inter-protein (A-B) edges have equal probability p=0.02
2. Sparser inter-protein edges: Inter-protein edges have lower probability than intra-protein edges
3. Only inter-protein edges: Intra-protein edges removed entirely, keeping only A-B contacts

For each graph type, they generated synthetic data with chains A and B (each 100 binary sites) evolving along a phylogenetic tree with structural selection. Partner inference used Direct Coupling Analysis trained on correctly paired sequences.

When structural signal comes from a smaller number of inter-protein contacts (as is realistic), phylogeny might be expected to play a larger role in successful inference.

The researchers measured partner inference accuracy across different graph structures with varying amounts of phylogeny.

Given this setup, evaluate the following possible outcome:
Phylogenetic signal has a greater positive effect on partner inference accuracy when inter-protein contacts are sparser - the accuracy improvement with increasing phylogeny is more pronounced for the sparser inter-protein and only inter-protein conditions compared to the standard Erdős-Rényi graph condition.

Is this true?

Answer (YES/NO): YES